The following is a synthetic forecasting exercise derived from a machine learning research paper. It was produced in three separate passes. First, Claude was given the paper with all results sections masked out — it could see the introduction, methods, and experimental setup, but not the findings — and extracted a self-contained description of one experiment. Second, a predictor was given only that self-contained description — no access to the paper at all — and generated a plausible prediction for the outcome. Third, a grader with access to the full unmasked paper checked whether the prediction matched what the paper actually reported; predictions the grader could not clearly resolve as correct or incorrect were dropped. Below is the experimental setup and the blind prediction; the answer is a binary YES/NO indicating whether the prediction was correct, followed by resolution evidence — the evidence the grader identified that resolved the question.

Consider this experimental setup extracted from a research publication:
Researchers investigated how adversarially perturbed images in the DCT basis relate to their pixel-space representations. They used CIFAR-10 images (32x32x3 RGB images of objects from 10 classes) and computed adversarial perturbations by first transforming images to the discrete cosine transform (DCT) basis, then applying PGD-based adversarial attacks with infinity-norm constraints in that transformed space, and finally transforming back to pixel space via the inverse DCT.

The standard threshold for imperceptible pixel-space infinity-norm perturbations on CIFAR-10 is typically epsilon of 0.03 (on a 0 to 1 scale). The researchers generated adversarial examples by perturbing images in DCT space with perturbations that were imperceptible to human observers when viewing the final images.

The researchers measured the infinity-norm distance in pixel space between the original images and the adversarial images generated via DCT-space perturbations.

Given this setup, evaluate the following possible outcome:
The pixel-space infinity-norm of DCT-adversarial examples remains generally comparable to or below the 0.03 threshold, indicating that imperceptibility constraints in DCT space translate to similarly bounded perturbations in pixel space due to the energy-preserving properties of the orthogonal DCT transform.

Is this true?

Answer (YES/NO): NO